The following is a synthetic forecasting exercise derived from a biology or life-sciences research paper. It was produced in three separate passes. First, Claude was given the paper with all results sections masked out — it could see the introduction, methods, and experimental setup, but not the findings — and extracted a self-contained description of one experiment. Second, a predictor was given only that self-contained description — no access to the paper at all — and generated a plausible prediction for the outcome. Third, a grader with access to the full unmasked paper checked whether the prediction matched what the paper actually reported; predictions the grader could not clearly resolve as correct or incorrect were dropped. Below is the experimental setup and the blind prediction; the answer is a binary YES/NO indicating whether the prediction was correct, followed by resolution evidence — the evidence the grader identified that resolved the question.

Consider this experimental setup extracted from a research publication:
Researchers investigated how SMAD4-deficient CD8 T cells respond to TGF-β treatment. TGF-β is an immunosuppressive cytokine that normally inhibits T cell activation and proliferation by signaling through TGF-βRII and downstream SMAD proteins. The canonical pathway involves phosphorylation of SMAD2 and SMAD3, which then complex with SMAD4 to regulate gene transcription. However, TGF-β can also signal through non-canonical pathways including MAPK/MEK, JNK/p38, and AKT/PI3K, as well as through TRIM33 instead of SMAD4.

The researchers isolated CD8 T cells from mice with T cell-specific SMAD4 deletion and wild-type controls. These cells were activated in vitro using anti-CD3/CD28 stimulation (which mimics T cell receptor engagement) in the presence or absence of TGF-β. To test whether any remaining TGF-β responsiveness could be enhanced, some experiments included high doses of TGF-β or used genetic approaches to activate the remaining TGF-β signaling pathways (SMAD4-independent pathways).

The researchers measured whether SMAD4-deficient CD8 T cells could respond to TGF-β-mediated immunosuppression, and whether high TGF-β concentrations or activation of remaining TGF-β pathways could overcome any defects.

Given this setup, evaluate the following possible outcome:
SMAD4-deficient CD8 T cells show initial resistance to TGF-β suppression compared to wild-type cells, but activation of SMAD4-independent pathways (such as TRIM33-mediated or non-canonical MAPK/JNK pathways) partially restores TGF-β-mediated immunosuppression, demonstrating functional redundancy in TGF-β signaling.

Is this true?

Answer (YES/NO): NO